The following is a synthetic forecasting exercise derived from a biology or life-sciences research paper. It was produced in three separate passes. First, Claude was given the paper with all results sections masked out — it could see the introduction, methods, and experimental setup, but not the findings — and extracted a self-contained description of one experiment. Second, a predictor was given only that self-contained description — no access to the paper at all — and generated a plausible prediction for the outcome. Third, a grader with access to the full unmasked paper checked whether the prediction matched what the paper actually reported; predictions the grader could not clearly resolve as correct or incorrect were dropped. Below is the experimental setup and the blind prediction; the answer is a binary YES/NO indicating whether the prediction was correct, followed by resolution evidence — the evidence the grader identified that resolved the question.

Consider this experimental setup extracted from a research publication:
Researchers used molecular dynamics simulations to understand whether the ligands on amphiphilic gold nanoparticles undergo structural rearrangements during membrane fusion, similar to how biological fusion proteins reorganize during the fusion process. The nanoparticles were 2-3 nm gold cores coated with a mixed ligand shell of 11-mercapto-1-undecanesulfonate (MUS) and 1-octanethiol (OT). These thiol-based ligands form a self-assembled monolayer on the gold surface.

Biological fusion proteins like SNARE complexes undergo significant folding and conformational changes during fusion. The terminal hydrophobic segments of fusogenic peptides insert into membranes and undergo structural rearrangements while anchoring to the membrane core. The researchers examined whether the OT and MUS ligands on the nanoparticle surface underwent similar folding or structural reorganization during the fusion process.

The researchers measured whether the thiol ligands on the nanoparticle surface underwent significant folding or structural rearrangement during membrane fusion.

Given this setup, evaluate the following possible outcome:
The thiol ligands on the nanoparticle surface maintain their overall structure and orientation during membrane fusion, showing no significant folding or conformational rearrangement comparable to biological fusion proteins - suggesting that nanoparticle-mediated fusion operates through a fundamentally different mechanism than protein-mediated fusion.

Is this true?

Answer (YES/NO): YES